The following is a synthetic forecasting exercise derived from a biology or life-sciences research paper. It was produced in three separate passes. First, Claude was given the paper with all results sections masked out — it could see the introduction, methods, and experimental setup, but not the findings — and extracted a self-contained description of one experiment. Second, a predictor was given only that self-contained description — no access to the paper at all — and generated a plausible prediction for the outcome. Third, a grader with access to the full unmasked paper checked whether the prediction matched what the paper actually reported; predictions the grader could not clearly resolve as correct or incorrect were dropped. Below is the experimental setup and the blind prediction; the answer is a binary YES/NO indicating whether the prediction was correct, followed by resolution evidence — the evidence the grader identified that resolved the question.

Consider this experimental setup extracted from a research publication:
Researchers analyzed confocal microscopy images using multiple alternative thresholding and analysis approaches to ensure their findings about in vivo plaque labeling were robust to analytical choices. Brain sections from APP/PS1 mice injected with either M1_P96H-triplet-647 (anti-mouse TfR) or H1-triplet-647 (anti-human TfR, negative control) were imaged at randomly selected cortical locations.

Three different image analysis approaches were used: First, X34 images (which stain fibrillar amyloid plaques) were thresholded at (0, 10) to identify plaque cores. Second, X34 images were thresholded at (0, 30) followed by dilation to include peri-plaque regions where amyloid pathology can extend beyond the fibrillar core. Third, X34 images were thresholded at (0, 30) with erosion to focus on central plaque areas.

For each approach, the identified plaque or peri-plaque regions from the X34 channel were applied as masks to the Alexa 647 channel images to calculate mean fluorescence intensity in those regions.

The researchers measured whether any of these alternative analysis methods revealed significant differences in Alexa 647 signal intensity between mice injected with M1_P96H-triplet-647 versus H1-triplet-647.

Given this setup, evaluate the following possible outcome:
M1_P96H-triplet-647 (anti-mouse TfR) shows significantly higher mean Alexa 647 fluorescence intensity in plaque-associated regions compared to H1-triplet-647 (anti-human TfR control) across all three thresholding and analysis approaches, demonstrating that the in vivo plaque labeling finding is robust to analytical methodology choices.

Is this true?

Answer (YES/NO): NO